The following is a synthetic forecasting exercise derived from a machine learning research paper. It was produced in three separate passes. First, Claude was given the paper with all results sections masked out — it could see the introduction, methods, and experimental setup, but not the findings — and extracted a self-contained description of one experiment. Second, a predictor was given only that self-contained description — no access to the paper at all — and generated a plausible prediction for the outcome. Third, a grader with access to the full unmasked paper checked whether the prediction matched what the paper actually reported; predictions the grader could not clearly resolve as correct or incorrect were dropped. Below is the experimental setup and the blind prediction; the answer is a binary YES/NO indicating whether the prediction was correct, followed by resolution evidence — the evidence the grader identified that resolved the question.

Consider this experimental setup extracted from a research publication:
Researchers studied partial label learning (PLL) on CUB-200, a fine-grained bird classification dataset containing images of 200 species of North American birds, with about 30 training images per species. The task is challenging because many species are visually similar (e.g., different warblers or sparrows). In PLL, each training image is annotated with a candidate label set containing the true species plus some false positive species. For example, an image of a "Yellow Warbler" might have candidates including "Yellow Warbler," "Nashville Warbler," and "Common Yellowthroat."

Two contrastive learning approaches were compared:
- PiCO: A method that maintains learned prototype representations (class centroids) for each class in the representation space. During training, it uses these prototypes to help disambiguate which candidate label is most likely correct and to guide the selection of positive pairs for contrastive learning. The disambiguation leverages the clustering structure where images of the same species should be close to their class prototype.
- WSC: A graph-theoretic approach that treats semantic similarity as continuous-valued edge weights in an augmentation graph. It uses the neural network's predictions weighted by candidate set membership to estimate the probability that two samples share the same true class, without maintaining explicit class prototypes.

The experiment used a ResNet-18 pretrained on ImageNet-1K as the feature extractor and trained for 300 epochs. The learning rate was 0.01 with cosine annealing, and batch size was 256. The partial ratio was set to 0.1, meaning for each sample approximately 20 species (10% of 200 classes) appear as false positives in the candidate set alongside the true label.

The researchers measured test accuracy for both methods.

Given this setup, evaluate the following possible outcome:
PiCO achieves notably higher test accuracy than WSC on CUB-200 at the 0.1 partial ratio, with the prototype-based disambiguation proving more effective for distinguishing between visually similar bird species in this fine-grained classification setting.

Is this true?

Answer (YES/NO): YES